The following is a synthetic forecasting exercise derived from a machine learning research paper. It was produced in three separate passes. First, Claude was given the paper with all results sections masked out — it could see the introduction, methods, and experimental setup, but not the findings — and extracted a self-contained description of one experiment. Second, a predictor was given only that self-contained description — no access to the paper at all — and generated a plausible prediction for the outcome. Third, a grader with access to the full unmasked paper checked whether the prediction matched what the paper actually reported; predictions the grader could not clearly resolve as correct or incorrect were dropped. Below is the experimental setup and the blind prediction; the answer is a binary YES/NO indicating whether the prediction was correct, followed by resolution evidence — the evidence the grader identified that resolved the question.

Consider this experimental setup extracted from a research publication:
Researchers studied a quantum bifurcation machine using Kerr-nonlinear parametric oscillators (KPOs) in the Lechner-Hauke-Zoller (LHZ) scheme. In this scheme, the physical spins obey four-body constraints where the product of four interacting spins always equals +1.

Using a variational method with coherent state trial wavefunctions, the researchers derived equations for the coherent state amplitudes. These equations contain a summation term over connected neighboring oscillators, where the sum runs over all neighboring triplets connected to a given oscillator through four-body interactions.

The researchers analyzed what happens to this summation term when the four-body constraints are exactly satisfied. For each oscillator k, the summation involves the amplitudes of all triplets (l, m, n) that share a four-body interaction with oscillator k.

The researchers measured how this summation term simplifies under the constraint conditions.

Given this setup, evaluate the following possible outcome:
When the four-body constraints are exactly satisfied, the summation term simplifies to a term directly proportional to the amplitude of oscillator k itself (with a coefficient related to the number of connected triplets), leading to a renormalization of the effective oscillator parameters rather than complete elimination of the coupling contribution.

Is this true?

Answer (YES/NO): NO